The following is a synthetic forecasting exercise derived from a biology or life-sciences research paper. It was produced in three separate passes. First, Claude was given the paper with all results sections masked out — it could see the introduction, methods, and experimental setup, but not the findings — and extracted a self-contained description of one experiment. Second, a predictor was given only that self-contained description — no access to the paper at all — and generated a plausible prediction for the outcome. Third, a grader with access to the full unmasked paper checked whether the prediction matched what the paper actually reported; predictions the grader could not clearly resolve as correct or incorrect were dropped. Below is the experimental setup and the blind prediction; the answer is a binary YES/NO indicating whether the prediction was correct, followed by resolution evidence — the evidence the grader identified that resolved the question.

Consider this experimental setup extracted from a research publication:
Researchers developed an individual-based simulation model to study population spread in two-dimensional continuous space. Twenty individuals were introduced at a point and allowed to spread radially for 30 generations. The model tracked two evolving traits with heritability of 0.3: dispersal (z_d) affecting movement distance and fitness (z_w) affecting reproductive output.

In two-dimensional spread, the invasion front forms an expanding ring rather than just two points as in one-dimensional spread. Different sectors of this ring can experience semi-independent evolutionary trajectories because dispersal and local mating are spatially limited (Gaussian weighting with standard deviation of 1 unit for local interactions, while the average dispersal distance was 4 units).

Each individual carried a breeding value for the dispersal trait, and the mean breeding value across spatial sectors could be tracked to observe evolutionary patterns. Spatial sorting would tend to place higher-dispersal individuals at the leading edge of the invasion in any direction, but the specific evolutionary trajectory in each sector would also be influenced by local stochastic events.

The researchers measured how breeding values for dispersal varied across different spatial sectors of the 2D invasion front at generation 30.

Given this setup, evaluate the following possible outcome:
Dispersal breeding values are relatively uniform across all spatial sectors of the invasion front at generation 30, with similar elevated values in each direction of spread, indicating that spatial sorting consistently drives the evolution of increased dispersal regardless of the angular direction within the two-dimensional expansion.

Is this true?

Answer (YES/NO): NO